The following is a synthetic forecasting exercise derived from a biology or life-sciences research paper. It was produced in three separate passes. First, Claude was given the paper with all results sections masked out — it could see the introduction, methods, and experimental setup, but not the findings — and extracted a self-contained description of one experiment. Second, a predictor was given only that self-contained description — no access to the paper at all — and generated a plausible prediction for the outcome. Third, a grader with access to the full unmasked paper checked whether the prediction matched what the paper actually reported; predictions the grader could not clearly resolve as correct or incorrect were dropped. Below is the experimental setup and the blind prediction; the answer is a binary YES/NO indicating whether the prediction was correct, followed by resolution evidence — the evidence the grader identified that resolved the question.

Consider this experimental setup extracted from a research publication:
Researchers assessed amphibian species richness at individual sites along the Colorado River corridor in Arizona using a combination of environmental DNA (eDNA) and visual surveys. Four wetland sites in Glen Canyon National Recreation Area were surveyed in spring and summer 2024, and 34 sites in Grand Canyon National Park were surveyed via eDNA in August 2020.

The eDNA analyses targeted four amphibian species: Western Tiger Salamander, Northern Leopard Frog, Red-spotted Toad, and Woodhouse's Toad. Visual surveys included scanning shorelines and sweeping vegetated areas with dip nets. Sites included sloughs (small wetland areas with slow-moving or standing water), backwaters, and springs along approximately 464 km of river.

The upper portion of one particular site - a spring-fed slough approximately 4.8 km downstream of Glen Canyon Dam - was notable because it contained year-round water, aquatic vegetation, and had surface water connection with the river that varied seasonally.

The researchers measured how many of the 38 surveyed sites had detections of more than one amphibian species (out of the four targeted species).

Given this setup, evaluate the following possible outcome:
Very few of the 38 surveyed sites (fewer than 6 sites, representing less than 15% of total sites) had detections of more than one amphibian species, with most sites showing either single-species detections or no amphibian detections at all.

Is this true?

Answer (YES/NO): YES